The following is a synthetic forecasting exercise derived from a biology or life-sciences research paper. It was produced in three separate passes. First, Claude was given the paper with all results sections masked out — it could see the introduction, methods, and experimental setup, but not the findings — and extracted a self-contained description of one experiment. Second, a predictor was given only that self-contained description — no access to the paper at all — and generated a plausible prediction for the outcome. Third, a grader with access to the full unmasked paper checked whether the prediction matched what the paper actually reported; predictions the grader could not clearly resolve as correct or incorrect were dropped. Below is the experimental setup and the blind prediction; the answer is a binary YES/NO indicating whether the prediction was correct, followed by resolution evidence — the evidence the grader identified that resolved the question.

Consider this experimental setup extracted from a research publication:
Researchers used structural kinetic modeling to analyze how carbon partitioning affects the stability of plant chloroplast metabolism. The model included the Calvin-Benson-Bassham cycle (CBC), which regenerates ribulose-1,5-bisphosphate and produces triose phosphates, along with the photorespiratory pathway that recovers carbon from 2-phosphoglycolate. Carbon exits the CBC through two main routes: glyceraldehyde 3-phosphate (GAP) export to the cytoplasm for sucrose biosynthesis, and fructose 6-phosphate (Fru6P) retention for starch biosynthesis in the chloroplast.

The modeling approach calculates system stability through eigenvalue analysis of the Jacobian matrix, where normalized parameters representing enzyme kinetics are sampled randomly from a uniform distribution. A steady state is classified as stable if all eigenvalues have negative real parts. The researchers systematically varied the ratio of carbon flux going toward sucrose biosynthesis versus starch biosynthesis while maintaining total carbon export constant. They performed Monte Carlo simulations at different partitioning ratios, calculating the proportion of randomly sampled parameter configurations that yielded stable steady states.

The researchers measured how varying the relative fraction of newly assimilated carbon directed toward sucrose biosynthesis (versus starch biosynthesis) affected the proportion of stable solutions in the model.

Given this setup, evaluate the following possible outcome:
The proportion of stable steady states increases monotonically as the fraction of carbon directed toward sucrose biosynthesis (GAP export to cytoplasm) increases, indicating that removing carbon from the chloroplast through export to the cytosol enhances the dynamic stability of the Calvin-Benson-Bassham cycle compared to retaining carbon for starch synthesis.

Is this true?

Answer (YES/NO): YES